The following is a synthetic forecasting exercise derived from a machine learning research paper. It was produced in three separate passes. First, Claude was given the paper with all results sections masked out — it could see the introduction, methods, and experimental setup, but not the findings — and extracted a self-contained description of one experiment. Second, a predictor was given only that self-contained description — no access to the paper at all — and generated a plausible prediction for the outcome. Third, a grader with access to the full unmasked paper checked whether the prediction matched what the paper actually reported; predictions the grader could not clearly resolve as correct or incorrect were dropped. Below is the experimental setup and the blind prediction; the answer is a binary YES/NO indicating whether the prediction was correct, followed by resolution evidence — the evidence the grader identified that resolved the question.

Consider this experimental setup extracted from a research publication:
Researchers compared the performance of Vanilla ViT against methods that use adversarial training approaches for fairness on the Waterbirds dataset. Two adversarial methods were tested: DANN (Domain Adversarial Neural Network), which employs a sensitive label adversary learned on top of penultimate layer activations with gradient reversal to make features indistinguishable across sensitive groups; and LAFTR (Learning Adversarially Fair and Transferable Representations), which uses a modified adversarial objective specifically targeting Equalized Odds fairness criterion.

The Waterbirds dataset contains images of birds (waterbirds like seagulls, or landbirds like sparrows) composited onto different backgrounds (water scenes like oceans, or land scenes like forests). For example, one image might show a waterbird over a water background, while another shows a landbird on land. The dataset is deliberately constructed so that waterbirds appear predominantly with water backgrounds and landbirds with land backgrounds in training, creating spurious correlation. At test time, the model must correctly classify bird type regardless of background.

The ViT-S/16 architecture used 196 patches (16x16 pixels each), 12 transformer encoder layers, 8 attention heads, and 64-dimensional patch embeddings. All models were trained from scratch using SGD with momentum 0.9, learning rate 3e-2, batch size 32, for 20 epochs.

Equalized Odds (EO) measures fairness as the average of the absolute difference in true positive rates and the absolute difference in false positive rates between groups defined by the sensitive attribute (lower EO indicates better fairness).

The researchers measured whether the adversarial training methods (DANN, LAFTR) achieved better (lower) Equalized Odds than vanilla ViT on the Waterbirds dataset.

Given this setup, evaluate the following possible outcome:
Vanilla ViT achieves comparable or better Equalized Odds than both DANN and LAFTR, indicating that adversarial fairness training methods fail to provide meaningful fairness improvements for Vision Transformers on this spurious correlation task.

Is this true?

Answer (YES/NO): YES